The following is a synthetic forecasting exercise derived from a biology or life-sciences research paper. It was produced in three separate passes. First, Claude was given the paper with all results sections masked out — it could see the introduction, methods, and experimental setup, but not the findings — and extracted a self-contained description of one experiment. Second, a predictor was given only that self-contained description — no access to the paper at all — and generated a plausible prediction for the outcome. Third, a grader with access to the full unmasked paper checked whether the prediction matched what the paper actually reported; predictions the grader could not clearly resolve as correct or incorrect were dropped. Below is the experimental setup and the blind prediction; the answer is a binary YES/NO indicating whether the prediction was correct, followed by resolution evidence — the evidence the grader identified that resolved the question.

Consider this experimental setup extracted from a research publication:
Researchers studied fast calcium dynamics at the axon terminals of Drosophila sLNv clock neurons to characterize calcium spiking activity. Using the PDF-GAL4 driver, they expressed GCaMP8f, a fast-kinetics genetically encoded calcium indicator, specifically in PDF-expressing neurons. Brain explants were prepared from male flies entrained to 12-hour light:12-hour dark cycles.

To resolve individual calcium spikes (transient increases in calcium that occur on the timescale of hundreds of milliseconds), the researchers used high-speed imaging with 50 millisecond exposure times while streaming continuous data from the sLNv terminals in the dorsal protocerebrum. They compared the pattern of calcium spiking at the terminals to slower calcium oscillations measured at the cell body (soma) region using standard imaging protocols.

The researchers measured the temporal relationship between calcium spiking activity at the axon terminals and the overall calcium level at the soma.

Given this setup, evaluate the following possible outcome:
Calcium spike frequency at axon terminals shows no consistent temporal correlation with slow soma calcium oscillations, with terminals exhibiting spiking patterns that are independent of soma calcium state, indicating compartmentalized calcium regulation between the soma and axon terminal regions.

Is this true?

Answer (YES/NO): NO